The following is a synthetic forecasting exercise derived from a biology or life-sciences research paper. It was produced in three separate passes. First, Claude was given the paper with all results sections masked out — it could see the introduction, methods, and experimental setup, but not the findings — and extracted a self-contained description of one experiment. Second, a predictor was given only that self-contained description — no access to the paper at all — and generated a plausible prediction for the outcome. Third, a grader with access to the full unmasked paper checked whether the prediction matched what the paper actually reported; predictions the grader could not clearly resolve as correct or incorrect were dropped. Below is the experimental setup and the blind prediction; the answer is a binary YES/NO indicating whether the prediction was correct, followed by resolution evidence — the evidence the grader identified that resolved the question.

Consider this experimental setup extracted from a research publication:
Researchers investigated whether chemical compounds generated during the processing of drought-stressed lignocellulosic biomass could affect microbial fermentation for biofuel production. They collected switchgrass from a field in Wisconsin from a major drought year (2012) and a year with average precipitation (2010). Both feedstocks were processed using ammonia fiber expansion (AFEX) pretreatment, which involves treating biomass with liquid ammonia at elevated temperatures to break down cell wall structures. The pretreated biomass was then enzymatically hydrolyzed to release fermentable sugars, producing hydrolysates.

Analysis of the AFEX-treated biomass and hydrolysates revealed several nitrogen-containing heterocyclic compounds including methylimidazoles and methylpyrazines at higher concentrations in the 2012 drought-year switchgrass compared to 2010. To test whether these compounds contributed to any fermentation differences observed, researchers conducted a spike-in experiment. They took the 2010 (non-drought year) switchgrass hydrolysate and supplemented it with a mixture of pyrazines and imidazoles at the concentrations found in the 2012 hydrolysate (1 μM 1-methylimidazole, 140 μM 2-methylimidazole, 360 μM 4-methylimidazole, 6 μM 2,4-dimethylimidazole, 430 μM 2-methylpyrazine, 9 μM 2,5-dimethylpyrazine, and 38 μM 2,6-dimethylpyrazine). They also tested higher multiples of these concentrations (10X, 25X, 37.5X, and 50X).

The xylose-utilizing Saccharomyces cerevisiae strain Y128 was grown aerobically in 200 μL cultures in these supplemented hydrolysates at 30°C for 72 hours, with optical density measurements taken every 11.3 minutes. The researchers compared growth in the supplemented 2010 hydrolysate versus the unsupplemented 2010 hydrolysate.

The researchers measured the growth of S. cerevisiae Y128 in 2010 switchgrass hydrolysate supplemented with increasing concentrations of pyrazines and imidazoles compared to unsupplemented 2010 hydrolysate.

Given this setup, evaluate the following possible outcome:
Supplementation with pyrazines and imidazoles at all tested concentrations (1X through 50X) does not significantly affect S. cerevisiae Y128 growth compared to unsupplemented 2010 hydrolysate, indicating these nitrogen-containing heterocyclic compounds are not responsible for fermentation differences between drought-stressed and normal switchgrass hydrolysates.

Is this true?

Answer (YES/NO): NO